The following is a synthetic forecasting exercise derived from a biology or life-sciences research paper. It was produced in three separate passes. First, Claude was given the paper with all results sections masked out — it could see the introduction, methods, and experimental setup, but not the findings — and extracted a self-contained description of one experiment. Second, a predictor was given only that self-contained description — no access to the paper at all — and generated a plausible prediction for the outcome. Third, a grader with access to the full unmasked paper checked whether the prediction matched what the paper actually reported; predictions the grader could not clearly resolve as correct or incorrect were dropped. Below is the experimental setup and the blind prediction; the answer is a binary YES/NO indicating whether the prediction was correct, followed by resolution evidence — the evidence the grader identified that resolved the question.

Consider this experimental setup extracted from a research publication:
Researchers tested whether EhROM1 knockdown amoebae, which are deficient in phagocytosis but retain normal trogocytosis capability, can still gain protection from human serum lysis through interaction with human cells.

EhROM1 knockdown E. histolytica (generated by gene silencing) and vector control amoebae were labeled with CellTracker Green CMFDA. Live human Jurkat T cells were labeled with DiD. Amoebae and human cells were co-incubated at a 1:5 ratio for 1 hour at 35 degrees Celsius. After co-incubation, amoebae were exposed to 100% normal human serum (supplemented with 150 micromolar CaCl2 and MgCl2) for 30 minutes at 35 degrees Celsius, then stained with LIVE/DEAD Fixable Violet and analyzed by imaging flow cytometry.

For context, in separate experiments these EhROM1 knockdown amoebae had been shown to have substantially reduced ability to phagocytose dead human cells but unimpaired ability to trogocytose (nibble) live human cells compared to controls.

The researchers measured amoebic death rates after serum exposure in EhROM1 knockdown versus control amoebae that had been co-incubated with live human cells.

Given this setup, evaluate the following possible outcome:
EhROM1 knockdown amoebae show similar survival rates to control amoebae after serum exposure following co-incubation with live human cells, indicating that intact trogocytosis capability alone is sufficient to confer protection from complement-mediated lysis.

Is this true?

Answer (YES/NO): YES